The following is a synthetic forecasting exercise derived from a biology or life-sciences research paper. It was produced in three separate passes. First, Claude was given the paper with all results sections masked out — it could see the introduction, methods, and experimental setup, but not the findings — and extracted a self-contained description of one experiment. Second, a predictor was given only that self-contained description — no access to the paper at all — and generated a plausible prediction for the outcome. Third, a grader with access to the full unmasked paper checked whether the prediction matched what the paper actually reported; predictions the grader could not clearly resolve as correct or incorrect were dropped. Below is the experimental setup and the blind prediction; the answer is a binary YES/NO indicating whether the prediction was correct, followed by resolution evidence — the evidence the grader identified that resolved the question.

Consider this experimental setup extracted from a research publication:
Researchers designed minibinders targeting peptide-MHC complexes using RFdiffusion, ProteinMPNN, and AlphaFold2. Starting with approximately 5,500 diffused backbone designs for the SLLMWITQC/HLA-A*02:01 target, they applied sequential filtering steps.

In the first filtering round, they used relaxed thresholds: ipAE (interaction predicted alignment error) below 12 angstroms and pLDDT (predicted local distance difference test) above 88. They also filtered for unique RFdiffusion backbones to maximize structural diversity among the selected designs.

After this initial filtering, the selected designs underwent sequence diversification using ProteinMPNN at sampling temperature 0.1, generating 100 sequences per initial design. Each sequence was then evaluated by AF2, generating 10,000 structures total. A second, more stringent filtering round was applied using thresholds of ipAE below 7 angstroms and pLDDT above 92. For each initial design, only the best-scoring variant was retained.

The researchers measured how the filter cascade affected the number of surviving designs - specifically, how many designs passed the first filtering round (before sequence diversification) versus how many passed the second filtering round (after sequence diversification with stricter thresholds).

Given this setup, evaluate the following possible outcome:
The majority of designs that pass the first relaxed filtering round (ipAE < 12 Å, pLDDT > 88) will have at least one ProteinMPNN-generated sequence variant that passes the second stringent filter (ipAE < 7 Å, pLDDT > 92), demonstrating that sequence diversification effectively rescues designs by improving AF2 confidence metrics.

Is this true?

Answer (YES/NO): NO